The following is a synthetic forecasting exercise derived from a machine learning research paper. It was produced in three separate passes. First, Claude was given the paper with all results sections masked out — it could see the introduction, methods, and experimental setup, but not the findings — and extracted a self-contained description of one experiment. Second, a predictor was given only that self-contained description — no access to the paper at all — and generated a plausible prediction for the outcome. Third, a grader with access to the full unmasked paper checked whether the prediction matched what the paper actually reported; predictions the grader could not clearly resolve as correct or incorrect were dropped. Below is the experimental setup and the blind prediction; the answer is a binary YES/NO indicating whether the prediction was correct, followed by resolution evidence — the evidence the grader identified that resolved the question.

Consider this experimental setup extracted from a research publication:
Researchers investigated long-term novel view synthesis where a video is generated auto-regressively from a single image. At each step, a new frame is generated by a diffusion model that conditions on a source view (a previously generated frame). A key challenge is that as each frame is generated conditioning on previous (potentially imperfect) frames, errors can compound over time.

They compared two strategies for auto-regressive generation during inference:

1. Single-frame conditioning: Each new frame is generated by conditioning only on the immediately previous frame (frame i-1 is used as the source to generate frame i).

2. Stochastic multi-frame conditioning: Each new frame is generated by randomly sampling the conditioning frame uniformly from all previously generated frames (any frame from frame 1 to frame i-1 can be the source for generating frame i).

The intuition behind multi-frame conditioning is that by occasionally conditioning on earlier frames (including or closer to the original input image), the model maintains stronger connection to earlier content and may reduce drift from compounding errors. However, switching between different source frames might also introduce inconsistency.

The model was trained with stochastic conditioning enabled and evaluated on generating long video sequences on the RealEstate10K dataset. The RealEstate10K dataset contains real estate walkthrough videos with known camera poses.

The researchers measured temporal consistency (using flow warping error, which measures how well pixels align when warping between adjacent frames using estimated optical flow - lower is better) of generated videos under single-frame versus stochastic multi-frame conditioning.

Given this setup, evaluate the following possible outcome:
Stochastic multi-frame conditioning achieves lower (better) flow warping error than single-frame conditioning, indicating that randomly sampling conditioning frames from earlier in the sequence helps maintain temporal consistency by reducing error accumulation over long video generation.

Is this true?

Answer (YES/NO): YES